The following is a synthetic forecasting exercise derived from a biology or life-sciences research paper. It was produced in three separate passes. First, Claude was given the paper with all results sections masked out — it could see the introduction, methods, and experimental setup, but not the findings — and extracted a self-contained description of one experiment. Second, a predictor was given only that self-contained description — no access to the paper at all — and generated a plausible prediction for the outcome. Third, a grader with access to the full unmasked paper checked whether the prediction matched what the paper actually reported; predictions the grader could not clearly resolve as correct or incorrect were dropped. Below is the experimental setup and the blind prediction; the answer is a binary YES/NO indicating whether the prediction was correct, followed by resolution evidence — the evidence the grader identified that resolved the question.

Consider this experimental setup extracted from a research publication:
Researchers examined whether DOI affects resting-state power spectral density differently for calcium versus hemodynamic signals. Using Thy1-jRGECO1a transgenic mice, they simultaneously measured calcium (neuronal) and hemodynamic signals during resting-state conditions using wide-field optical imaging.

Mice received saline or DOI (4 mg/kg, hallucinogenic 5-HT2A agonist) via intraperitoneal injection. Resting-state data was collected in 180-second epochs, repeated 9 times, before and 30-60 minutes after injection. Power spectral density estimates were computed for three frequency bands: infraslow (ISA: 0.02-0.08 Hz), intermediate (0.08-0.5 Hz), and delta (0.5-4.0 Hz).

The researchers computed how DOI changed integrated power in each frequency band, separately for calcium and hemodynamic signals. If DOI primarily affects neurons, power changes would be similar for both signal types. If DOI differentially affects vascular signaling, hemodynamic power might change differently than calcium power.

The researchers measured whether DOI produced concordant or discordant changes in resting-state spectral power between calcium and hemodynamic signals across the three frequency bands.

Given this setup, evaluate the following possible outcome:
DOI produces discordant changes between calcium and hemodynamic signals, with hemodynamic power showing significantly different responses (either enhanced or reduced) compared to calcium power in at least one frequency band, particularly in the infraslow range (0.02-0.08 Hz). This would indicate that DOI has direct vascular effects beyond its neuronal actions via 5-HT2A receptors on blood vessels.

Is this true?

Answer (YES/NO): YES